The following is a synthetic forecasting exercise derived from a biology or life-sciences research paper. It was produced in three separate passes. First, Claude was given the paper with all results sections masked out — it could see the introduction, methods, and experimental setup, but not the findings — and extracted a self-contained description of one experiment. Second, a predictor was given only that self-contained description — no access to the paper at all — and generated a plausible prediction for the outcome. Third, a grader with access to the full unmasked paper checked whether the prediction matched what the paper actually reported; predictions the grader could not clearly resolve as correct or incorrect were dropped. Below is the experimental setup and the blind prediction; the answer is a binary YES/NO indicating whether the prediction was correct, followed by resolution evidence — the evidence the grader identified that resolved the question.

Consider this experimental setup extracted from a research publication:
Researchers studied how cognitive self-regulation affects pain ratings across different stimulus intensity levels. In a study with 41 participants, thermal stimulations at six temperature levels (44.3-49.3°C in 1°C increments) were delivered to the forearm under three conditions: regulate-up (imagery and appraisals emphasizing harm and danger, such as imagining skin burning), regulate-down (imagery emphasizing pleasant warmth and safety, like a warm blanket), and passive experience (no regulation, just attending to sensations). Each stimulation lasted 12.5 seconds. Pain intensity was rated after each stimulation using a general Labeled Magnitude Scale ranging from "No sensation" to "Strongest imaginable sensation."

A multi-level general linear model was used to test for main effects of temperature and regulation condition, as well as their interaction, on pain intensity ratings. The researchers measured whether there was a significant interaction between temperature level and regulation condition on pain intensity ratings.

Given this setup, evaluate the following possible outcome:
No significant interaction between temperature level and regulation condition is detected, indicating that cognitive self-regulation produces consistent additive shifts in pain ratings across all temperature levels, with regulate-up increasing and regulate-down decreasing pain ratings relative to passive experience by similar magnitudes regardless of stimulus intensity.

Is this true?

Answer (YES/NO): NO